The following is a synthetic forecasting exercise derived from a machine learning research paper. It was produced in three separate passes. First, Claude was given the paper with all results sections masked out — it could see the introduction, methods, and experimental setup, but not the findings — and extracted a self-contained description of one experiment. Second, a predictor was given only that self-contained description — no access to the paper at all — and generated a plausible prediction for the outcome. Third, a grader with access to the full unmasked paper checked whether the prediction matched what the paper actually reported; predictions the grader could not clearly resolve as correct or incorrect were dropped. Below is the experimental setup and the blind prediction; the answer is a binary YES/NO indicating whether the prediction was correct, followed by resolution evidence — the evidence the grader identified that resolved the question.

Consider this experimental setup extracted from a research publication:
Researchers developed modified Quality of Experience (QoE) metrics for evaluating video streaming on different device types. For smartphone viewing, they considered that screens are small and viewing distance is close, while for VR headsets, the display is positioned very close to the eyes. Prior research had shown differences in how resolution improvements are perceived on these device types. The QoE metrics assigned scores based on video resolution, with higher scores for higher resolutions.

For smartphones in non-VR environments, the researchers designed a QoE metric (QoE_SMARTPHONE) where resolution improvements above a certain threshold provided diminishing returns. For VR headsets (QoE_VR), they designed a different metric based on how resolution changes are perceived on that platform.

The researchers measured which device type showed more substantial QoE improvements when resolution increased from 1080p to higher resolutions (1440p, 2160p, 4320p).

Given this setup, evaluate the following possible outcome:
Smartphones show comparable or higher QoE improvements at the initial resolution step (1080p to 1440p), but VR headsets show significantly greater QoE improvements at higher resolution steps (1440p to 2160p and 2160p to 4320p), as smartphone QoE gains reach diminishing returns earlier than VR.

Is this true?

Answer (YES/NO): NO